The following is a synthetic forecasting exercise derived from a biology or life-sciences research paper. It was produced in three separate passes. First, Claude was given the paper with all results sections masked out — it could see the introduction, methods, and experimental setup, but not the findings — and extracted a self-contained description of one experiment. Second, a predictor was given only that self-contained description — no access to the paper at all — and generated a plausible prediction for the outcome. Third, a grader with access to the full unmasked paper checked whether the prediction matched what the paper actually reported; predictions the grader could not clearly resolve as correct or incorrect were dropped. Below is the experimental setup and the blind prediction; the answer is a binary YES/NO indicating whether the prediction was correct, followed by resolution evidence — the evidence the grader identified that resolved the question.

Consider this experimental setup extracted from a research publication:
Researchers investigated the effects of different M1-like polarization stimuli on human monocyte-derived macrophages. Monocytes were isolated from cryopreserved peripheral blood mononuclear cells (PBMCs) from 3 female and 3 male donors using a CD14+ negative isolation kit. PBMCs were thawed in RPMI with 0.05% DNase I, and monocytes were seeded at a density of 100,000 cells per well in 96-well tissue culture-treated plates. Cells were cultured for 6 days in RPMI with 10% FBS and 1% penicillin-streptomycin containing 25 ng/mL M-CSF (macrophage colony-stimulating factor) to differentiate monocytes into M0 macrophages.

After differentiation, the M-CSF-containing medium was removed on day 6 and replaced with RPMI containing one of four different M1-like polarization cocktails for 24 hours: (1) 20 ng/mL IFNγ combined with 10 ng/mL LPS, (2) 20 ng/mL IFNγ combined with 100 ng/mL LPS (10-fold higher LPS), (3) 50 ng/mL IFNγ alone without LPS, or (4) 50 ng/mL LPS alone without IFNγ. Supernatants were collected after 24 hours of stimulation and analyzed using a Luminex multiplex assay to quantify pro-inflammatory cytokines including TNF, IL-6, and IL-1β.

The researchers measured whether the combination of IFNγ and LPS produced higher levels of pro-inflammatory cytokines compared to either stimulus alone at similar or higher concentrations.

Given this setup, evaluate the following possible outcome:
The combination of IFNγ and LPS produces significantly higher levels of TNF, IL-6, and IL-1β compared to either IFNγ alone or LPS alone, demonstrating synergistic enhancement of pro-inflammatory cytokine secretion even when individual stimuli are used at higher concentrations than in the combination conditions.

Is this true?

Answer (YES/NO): NO